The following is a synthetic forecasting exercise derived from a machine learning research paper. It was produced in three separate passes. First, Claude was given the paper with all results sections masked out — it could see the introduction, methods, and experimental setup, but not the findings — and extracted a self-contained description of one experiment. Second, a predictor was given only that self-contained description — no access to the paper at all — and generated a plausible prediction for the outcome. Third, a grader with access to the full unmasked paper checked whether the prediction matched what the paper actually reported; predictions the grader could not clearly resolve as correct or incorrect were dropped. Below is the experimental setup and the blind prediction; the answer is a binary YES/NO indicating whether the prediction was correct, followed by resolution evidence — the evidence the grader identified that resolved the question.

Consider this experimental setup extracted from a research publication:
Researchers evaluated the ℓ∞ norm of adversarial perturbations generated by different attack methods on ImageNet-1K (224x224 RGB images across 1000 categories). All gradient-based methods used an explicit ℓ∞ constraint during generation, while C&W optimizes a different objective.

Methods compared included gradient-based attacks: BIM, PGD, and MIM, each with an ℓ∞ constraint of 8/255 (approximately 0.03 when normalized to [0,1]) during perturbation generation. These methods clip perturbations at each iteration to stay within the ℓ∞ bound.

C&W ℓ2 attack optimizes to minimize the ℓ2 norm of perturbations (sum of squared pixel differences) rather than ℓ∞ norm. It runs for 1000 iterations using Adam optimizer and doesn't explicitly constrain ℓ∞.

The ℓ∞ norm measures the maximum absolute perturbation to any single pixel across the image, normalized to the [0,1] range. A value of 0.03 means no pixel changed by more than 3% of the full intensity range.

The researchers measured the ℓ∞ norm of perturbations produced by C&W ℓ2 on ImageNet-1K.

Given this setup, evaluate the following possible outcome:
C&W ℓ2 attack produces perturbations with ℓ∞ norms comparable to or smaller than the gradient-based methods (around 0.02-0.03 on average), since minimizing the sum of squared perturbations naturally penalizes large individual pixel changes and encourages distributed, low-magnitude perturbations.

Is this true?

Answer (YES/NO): NO